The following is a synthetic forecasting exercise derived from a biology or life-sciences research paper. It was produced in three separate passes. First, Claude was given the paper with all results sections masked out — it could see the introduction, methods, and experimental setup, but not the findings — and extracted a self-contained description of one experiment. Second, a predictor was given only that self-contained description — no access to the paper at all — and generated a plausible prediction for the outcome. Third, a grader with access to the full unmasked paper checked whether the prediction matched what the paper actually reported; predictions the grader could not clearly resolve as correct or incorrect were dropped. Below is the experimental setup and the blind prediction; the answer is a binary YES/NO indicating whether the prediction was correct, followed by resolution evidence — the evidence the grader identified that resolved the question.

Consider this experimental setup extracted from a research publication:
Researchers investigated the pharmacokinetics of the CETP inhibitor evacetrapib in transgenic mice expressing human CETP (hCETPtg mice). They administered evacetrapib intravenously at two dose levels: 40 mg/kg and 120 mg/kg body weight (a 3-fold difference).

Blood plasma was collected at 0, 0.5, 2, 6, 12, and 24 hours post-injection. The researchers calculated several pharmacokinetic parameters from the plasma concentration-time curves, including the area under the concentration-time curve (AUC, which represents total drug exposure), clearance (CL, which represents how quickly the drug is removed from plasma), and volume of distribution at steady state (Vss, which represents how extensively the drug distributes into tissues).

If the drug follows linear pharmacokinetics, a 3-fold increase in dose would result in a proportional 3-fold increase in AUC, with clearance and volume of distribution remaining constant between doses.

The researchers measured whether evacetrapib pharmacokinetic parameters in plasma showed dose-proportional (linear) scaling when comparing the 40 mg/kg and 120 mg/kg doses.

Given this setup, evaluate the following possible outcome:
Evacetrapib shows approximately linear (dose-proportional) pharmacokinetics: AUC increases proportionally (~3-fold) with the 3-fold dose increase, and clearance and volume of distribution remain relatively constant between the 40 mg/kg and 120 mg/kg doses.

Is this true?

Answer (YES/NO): NO